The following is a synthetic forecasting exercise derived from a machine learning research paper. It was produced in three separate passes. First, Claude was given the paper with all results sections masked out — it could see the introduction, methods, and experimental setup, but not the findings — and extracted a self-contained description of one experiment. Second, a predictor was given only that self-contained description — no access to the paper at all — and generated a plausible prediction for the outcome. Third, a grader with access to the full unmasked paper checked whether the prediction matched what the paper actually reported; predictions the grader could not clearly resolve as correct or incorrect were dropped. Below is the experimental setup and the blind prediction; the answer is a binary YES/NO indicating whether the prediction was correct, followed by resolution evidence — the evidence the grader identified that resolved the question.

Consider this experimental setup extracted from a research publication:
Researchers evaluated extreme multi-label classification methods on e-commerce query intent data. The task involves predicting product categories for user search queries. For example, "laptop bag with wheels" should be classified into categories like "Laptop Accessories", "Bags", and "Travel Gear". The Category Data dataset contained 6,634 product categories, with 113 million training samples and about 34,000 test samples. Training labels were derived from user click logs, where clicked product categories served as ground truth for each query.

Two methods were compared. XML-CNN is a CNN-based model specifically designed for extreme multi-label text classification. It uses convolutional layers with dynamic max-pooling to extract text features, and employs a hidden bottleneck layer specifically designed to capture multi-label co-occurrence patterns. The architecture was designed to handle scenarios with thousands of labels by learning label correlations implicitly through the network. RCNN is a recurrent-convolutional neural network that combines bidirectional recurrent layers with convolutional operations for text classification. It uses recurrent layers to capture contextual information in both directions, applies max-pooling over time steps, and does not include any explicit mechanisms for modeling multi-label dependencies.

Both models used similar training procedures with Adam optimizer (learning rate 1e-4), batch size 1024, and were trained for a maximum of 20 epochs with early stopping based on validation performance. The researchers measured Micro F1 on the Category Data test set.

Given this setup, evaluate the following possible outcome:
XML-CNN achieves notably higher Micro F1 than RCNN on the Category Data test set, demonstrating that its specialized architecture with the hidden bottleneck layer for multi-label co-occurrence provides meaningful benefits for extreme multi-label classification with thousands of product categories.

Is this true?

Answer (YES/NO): NO